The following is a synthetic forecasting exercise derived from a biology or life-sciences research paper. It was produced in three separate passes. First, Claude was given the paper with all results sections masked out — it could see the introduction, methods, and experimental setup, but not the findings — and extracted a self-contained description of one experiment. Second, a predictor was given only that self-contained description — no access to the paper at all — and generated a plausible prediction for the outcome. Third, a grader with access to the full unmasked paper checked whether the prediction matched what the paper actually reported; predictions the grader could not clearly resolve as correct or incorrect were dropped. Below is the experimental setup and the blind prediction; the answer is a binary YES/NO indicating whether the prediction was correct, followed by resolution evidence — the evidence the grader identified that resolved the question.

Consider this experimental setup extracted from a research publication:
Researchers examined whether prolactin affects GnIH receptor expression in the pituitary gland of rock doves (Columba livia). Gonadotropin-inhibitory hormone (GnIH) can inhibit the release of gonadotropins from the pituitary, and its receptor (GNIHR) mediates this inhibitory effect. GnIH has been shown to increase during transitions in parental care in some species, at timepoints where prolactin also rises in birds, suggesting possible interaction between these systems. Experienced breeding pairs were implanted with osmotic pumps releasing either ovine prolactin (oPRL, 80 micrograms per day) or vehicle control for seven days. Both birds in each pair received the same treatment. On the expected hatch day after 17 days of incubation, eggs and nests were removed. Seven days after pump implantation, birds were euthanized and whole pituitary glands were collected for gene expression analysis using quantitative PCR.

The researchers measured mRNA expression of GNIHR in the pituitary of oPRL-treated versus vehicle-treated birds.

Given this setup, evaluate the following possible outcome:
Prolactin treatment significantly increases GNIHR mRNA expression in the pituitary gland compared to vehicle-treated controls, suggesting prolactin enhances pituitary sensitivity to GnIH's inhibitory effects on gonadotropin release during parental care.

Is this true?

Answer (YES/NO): YES